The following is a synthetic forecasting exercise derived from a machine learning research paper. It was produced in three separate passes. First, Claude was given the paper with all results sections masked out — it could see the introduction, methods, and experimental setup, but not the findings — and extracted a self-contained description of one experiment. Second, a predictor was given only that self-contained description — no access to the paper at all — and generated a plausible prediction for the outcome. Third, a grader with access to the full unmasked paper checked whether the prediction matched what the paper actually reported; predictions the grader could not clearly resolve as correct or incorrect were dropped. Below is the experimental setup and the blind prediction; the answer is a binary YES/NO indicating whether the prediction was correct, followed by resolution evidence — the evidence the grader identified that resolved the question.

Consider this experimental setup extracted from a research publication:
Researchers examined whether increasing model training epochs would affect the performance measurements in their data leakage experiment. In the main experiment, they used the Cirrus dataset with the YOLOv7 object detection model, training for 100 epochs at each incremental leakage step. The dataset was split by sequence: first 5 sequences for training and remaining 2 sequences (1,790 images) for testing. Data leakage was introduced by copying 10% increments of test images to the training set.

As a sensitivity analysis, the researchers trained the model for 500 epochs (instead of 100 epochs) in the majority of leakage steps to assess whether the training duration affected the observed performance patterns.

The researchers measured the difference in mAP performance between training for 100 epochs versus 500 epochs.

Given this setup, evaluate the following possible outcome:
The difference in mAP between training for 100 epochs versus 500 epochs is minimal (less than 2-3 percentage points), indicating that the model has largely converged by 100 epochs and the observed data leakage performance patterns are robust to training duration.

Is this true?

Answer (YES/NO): YES